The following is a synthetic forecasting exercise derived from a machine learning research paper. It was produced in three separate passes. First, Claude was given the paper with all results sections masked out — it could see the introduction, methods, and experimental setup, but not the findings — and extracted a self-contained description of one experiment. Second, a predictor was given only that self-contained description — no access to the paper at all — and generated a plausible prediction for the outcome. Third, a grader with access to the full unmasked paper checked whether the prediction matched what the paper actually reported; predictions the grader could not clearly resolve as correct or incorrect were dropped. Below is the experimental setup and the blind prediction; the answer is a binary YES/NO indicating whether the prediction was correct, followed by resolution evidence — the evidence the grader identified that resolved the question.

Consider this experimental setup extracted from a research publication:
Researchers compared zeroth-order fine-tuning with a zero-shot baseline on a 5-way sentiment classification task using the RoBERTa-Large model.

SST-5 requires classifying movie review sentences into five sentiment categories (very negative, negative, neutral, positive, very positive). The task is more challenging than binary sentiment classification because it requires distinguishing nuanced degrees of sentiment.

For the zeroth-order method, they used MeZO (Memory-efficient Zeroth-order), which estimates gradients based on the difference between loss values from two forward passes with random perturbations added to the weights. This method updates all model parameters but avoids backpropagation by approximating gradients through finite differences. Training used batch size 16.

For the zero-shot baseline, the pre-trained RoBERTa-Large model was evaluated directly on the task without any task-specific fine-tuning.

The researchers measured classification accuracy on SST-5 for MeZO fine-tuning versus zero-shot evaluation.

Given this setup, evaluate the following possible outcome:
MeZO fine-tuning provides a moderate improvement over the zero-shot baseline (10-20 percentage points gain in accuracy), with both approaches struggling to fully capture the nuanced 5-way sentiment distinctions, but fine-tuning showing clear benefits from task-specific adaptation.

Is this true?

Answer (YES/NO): NO